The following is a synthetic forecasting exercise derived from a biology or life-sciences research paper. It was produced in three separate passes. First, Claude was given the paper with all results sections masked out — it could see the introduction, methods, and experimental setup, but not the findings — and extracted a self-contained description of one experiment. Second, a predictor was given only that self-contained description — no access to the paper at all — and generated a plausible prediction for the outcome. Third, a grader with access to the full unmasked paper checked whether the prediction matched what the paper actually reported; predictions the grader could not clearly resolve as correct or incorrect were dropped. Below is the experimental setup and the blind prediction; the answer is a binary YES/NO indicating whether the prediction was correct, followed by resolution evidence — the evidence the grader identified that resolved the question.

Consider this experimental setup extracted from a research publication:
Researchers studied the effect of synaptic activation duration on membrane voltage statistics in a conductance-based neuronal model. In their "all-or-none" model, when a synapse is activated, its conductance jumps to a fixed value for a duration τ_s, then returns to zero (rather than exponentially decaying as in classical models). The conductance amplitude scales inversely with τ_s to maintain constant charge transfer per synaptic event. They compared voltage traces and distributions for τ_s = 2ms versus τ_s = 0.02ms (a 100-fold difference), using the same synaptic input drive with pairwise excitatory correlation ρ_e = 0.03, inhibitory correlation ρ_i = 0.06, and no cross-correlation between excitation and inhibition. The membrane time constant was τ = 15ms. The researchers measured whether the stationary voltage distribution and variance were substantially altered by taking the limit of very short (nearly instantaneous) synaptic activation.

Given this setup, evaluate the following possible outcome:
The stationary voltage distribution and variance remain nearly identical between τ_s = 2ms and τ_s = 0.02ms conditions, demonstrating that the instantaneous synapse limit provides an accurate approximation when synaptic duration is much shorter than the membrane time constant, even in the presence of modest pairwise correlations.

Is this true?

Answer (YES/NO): YES